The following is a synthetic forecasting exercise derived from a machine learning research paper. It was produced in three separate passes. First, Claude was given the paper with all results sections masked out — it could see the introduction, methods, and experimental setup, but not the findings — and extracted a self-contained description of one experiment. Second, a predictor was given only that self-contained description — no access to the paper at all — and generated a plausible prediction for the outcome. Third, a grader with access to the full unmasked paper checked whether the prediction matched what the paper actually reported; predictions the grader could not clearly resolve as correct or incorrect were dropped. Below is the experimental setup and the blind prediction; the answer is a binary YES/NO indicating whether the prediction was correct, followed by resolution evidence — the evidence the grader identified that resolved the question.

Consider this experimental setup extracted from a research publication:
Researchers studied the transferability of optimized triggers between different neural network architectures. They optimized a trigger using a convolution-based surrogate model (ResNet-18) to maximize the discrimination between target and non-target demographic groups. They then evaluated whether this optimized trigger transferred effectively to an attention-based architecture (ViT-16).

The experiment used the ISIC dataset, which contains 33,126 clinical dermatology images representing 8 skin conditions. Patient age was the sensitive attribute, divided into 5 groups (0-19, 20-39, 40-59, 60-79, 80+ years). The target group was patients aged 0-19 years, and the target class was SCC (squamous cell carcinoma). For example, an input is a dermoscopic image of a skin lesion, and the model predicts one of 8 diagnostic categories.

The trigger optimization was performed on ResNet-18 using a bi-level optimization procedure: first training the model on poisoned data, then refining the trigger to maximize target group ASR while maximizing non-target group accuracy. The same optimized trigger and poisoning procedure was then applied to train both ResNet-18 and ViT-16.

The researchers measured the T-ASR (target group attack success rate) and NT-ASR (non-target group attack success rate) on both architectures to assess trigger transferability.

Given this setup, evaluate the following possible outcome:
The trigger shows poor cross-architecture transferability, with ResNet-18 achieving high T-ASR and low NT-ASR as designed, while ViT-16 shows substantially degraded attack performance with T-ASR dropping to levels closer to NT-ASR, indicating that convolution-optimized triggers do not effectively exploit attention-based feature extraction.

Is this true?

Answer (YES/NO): NO